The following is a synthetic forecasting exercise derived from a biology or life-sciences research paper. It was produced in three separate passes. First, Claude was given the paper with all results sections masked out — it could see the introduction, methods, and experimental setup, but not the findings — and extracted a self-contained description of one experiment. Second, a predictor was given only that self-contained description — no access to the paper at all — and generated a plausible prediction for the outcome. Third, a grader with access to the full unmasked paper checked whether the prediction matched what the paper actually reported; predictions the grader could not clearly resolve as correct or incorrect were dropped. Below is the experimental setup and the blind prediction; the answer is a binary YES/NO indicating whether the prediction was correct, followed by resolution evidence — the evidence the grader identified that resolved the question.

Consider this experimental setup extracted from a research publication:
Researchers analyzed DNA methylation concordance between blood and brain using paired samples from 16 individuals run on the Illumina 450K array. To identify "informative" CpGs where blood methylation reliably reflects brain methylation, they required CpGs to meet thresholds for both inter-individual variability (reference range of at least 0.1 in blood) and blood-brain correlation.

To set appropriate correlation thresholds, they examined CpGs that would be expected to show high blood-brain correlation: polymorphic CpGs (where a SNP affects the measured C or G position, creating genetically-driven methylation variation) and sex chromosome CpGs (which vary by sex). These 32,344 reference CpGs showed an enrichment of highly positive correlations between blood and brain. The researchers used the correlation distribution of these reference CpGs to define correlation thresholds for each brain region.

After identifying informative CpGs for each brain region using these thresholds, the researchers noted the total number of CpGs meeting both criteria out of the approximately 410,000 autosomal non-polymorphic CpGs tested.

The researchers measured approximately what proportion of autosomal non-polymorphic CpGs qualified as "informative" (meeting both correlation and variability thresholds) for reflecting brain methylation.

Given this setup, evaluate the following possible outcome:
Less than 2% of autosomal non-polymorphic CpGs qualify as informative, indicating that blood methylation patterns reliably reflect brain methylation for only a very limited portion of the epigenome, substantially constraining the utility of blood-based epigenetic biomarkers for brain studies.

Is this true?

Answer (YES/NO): NO